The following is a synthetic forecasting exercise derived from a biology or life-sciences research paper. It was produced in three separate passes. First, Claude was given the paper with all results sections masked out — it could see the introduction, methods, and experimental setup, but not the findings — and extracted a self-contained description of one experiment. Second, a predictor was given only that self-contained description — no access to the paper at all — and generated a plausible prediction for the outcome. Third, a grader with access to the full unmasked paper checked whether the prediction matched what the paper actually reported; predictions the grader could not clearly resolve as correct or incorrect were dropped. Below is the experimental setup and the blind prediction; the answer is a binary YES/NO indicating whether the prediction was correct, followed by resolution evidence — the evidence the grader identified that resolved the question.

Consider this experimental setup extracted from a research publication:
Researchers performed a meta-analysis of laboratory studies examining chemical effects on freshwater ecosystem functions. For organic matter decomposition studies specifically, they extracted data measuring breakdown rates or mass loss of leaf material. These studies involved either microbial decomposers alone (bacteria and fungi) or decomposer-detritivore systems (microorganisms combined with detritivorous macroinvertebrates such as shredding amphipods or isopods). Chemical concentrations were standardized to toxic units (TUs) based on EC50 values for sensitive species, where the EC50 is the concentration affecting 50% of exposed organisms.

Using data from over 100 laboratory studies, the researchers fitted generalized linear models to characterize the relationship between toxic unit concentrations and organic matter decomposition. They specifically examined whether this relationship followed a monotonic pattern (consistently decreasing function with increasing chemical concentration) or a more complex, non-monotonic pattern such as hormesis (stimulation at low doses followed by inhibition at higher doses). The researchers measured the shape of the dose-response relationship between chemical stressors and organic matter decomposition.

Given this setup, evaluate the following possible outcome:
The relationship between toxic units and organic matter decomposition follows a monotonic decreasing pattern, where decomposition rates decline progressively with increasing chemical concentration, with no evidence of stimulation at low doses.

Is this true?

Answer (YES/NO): YES